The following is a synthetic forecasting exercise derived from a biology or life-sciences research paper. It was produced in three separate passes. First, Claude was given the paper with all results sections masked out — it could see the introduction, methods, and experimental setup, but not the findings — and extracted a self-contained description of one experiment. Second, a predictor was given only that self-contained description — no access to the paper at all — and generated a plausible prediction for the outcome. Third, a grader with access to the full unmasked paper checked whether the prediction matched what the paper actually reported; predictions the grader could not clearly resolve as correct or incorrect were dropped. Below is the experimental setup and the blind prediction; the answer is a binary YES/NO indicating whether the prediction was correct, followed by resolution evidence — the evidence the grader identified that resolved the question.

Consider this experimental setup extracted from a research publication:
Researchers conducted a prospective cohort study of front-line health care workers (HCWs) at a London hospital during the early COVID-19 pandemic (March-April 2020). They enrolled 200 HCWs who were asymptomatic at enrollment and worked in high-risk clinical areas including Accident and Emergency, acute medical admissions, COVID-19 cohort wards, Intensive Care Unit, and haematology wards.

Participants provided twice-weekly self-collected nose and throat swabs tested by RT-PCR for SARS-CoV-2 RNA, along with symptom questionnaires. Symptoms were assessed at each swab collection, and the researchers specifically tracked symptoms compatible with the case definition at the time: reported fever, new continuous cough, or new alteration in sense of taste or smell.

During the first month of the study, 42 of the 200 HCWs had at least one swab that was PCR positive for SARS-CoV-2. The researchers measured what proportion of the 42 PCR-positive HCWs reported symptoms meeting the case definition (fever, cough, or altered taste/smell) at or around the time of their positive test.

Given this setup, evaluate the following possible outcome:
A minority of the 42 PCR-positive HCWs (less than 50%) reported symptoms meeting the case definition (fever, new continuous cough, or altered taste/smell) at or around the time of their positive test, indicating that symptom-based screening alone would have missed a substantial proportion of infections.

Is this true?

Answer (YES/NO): YES